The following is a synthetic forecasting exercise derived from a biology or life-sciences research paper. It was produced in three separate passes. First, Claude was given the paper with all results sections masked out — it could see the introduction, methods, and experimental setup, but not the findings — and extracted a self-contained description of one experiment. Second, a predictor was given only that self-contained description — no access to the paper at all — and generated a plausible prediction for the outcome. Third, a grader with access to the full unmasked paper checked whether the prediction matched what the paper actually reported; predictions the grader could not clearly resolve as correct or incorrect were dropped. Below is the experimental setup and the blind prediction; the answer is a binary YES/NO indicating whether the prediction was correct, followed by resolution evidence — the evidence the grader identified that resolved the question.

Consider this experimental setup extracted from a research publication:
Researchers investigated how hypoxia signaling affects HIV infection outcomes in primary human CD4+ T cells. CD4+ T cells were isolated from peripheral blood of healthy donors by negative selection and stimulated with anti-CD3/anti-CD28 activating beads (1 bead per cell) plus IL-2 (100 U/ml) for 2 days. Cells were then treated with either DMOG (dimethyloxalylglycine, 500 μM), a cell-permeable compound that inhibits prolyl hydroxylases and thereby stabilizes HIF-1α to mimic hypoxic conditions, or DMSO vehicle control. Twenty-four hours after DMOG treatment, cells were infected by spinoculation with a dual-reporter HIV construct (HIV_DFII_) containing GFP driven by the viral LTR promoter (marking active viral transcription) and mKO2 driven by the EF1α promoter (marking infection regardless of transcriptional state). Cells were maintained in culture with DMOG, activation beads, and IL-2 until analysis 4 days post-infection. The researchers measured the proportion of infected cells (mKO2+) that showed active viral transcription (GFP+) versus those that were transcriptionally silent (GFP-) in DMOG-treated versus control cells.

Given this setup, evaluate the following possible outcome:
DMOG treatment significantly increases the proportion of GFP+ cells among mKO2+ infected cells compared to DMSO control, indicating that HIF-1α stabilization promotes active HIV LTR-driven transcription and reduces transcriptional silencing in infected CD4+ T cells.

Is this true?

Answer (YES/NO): NO